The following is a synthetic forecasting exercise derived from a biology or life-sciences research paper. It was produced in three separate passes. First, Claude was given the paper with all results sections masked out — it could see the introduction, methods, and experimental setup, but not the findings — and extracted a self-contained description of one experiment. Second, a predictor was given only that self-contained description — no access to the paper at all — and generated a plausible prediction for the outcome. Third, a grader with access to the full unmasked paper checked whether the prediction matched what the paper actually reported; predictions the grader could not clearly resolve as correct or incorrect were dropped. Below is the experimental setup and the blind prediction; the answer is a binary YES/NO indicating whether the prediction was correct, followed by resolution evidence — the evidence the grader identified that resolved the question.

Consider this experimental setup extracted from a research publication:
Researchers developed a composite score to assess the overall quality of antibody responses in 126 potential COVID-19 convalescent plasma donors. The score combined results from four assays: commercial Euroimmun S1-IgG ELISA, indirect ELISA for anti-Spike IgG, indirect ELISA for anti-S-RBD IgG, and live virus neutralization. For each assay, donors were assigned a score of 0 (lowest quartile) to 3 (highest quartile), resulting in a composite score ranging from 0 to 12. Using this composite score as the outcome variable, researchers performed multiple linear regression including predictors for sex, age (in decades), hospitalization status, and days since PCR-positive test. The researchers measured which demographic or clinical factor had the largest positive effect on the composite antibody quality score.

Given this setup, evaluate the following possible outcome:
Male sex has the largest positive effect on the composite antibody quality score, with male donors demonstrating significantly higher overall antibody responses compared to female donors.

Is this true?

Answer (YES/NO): NO